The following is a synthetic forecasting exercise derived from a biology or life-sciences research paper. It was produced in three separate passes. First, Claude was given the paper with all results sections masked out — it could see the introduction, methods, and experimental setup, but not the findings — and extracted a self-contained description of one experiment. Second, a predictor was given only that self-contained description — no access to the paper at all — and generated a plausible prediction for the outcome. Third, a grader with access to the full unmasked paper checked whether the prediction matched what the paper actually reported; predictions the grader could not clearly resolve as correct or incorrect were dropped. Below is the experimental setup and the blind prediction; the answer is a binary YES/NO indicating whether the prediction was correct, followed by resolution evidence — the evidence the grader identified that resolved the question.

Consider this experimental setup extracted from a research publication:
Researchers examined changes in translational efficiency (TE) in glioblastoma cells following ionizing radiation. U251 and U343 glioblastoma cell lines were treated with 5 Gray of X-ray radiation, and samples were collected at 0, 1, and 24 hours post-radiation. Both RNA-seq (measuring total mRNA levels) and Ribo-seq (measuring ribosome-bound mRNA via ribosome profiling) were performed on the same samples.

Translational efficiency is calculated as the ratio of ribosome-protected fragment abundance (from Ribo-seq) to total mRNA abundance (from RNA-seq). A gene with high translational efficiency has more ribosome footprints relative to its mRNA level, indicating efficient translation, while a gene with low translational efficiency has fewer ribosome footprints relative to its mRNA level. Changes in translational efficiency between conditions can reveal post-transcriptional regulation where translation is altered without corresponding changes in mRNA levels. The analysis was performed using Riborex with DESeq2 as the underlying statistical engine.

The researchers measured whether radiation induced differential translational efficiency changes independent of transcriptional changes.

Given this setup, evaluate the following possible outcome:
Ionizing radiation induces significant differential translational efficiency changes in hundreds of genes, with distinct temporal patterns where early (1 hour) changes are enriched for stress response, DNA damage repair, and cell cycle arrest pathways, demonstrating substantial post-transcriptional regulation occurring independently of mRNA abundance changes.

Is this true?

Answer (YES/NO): NO